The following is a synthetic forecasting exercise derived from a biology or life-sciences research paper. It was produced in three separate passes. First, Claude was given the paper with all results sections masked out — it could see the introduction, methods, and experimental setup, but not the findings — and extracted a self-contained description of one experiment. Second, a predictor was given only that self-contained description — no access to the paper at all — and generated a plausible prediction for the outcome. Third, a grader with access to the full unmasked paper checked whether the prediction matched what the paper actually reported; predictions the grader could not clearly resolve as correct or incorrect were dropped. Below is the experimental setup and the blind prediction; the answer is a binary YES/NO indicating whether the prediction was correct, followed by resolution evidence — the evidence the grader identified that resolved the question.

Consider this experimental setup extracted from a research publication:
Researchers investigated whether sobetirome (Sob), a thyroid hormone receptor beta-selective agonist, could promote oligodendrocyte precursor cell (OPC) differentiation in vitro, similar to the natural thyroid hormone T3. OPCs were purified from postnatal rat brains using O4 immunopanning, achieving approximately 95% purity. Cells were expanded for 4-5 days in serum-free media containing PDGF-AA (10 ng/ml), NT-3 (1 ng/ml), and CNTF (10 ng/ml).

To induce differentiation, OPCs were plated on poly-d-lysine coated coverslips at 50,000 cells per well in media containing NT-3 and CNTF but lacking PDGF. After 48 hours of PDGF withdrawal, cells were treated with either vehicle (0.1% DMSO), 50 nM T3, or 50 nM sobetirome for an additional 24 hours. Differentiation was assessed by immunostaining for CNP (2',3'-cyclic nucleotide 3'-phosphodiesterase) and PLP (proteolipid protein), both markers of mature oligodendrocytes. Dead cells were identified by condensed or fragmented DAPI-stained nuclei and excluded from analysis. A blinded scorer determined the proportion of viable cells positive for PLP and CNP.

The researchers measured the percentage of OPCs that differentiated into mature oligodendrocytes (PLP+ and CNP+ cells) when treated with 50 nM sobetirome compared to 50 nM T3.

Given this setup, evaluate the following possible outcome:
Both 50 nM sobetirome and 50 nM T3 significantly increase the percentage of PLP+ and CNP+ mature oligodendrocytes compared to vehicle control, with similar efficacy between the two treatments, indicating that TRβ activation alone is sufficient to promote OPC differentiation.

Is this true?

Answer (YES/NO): NO